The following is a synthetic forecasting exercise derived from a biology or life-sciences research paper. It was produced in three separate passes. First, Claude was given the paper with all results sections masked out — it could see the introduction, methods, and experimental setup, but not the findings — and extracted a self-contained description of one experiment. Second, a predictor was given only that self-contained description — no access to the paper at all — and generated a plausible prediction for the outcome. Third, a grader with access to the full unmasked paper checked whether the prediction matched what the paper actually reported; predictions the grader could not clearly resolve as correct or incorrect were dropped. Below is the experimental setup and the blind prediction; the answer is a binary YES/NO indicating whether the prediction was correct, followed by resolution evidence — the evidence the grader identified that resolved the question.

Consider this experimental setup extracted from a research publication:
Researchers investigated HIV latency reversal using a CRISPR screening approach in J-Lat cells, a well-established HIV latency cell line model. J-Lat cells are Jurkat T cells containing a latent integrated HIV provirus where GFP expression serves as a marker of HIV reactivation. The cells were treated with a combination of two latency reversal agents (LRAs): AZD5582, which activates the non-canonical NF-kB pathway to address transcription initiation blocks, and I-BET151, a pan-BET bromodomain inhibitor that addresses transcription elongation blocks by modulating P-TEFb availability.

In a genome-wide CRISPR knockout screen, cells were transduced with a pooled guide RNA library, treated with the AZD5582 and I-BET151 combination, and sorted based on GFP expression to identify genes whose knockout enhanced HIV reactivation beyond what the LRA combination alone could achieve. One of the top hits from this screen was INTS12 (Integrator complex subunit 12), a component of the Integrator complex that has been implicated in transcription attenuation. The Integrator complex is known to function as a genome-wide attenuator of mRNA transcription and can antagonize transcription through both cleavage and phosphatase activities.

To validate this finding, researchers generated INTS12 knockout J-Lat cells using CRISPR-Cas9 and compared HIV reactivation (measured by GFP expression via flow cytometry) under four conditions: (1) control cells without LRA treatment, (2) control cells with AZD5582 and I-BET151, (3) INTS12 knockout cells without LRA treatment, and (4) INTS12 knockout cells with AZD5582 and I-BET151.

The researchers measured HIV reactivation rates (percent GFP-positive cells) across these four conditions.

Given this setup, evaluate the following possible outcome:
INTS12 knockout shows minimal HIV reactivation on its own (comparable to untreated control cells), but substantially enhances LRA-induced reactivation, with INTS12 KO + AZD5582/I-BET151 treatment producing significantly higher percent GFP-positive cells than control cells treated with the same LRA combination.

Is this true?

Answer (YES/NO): NO